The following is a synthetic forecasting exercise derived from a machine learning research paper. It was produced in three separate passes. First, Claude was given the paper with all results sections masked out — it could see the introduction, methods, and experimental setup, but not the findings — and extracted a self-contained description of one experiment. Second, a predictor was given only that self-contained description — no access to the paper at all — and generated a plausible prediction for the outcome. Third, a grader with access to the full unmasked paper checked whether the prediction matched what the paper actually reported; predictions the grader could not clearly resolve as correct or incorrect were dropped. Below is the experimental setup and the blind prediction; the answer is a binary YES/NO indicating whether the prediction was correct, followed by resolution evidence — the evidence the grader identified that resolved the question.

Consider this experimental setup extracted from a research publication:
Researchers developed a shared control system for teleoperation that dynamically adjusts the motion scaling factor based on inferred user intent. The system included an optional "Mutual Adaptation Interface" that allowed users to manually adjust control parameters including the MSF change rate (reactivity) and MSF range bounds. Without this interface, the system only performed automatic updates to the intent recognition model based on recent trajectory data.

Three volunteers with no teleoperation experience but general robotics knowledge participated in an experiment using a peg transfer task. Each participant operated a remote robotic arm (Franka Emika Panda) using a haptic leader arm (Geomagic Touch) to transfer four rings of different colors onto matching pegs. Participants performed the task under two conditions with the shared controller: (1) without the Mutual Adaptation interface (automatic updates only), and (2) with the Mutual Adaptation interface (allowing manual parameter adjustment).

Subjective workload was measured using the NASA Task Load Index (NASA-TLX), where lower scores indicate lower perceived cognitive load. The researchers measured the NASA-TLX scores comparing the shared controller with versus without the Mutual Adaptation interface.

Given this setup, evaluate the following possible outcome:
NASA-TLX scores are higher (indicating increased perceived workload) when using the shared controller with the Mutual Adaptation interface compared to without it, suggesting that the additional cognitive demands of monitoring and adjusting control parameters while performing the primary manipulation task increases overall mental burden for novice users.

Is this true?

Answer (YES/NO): YES